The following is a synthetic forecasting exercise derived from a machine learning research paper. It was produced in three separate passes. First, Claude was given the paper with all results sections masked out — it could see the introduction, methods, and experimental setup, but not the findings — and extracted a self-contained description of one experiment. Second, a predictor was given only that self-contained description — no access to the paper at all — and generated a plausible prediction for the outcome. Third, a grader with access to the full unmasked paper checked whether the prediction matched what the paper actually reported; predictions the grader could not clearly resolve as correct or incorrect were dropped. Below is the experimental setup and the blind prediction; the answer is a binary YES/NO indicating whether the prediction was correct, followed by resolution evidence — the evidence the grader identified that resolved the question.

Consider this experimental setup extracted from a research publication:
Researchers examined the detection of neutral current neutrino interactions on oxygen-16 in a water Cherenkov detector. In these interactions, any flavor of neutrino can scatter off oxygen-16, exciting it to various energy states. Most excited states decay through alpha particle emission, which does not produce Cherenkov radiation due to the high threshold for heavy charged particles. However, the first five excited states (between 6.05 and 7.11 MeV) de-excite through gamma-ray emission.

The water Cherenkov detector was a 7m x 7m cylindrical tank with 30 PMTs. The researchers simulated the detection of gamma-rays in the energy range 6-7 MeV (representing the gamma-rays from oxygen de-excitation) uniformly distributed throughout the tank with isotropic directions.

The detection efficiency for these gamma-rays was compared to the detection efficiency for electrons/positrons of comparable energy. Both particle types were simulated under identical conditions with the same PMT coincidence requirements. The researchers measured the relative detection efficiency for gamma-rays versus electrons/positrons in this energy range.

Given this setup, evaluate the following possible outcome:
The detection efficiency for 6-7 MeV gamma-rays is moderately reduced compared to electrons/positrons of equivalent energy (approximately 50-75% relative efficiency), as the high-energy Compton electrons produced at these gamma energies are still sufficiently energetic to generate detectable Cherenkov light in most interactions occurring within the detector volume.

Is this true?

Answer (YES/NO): NO